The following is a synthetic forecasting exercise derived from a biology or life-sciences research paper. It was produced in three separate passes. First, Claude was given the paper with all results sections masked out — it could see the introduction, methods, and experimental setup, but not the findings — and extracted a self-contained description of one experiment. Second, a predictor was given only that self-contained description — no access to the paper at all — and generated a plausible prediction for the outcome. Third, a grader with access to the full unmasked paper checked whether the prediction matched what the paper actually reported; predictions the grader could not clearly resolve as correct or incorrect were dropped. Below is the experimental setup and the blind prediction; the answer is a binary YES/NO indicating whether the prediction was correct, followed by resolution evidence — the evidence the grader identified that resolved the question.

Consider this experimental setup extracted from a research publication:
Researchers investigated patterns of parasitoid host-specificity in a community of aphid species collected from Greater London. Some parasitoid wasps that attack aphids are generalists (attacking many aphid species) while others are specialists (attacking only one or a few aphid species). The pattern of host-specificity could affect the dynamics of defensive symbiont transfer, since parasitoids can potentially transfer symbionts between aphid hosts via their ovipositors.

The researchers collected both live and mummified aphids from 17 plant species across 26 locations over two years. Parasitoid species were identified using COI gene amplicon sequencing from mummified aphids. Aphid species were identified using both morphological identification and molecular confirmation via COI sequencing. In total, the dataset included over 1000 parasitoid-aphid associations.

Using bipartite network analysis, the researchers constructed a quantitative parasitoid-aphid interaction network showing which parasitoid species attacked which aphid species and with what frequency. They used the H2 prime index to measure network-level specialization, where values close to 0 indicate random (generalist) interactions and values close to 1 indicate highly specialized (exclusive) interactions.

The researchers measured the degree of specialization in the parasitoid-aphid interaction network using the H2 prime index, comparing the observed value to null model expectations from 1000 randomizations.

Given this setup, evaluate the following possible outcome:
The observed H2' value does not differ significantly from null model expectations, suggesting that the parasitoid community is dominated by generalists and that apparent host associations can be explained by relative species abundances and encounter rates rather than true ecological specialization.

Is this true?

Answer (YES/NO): NO